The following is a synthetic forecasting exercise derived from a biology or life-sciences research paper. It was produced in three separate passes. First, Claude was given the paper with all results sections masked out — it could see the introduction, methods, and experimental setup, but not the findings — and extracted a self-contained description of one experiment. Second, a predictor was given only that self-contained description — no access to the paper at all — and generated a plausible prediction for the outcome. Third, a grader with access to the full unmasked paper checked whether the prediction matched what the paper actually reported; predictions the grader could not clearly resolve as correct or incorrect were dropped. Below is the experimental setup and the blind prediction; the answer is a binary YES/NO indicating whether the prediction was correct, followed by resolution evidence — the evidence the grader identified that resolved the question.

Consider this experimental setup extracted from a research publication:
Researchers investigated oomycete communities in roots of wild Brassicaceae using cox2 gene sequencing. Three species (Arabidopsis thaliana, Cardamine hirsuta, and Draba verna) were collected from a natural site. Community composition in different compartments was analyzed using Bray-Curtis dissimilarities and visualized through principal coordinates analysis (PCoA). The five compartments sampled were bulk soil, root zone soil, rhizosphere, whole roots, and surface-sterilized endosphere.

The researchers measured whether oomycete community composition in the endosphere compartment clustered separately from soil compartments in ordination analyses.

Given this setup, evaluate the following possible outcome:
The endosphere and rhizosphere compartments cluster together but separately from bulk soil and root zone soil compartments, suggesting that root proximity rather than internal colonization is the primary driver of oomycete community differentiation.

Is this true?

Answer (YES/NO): NO